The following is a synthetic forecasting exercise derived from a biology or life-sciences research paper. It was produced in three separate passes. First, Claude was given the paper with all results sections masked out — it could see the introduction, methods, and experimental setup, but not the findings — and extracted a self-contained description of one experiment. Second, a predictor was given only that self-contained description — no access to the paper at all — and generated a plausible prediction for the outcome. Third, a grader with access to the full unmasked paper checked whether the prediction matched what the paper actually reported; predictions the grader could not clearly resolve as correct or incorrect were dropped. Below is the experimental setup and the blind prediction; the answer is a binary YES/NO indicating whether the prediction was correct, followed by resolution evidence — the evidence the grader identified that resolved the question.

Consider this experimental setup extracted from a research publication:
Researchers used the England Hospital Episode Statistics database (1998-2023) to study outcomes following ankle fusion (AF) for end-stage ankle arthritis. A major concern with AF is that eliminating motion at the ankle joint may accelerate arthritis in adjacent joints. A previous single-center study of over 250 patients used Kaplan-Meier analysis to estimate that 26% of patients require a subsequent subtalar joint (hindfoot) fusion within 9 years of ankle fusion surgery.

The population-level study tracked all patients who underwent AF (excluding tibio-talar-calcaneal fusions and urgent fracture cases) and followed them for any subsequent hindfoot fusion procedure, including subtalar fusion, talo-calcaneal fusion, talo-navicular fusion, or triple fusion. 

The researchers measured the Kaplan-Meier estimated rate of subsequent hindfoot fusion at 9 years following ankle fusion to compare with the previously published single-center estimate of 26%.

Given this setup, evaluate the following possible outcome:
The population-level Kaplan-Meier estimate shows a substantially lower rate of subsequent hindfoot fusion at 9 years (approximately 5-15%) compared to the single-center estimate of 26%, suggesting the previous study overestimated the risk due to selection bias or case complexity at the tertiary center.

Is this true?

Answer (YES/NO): YES